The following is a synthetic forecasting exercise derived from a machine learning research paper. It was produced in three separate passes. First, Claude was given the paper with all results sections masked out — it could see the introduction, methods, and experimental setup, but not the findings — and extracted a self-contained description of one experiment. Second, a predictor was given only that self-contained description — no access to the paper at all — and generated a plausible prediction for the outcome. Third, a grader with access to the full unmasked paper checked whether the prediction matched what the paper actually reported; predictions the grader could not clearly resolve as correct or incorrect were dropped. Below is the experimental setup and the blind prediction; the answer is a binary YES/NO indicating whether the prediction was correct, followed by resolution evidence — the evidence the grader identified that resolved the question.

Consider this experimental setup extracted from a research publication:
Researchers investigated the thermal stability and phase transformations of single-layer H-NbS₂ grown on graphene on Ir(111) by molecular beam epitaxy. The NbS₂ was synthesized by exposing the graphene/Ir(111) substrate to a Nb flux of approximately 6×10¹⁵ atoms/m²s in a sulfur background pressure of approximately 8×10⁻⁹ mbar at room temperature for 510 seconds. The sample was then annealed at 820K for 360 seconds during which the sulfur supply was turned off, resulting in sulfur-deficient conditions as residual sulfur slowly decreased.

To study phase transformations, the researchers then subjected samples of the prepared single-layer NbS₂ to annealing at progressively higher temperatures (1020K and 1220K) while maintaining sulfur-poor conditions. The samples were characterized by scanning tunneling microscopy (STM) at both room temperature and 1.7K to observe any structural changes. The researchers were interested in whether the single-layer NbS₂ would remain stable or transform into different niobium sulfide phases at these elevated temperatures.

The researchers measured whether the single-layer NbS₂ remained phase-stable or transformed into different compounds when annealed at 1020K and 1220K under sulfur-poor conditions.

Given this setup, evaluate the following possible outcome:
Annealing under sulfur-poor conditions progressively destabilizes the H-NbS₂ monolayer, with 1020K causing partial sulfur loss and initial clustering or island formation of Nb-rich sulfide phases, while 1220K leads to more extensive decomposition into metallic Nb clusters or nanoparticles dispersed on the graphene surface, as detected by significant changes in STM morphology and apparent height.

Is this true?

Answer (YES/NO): NO